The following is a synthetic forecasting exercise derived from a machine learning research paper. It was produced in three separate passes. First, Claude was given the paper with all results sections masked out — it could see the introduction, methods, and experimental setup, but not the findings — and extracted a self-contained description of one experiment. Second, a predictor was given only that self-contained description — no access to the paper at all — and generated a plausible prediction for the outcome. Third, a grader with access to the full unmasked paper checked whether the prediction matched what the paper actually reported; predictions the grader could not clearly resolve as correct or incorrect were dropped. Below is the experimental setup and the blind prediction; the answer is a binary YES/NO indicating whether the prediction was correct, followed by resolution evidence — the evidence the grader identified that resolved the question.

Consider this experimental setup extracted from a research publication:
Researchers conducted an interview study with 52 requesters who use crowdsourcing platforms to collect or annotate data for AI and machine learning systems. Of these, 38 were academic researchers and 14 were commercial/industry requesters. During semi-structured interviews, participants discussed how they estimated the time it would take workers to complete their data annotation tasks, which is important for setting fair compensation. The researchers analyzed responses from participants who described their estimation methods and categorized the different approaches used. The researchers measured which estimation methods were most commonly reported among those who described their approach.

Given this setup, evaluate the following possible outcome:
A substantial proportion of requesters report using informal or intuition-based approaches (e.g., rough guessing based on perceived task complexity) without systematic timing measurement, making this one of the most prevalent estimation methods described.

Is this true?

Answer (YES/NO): YES